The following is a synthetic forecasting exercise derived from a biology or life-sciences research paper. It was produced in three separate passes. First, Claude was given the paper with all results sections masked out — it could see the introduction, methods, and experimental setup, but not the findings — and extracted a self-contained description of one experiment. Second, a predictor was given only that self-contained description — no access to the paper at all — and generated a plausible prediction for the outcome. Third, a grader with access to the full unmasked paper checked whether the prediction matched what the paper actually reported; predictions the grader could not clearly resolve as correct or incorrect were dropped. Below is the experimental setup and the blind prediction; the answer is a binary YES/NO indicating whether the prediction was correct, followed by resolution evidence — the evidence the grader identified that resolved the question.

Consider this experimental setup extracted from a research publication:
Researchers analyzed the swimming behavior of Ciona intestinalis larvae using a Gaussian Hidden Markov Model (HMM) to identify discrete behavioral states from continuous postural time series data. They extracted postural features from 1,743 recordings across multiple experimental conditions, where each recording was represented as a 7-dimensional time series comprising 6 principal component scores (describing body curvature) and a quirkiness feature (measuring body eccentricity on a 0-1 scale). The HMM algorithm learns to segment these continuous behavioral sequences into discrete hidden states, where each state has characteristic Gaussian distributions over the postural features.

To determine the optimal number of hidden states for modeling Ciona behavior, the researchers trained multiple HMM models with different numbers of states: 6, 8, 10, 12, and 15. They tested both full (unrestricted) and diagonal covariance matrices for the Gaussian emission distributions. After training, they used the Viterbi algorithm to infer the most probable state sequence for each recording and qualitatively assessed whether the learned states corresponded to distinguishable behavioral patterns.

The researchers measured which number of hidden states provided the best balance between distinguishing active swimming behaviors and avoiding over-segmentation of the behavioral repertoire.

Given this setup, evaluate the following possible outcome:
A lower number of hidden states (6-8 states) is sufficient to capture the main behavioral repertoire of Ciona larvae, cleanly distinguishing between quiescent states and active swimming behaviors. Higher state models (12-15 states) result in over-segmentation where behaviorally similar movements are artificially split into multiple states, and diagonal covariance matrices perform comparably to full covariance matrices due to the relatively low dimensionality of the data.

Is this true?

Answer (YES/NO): NO